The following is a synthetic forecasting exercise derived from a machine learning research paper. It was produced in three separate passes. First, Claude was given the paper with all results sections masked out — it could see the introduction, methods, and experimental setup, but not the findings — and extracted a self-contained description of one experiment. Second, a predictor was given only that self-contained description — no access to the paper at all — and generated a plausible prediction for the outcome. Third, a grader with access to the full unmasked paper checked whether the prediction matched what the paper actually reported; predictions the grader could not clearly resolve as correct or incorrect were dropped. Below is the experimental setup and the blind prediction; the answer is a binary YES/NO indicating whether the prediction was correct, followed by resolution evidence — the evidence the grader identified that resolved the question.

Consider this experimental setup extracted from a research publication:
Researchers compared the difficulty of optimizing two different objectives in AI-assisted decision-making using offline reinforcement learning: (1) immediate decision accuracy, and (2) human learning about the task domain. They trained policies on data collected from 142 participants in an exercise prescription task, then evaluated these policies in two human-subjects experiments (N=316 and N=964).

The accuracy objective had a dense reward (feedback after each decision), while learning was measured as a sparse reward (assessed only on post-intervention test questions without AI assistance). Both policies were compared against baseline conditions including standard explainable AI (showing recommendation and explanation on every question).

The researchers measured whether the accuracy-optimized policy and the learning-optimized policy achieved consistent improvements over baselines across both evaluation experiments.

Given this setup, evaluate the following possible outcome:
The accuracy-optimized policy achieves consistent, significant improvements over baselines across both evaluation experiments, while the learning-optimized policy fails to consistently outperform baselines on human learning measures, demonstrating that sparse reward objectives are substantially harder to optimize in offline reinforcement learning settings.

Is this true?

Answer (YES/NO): YES